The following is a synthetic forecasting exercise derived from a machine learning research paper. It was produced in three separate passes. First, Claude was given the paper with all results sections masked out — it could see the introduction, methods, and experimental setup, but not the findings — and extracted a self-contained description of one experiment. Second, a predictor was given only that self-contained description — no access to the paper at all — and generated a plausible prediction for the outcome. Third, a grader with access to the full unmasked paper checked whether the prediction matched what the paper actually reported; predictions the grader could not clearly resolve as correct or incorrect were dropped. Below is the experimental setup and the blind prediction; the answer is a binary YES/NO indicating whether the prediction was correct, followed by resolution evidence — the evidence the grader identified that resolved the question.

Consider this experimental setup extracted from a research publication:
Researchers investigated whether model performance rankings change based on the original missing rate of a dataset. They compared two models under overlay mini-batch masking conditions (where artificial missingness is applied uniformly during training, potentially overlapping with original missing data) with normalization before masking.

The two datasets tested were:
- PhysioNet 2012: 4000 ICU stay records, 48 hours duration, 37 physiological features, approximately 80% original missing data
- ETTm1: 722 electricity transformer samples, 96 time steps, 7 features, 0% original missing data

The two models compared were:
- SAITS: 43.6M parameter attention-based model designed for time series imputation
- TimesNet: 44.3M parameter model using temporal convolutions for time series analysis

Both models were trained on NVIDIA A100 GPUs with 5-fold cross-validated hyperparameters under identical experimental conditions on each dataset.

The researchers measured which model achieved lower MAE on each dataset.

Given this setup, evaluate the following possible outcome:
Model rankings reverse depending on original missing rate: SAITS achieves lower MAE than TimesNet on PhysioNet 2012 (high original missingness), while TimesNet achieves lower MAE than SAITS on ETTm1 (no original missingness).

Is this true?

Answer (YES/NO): YES